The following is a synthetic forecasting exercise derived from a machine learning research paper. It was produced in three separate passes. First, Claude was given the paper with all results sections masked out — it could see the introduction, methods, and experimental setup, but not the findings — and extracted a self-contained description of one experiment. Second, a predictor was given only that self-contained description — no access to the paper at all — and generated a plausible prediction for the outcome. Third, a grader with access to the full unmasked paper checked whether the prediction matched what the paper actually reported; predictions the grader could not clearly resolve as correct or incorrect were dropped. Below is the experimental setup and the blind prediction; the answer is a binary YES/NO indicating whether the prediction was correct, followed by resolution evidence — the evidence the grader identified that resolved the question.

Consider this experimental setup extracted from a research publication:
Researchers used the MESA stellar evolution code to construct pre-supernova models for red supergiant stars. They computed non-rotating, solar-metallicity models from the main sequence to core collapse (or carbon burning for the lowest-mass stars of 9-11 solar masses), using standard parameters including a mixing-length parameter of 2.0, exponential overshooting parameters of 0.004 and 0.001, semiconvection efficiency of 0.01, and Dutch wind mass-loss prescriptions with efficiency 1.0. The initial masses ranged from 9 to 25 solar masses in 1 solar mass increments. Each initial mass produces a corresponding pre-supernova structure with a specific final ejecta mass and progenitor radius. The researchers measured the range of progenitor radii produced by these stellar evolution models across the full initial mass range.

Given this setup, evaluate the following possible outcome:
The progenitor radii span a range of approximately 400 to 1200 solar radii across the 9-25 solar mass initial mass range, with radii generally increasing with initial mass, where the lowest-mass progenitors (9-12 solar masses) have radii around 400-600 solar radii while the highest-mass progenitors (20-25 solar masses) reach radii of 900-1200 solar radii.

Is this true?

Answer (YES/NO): NO